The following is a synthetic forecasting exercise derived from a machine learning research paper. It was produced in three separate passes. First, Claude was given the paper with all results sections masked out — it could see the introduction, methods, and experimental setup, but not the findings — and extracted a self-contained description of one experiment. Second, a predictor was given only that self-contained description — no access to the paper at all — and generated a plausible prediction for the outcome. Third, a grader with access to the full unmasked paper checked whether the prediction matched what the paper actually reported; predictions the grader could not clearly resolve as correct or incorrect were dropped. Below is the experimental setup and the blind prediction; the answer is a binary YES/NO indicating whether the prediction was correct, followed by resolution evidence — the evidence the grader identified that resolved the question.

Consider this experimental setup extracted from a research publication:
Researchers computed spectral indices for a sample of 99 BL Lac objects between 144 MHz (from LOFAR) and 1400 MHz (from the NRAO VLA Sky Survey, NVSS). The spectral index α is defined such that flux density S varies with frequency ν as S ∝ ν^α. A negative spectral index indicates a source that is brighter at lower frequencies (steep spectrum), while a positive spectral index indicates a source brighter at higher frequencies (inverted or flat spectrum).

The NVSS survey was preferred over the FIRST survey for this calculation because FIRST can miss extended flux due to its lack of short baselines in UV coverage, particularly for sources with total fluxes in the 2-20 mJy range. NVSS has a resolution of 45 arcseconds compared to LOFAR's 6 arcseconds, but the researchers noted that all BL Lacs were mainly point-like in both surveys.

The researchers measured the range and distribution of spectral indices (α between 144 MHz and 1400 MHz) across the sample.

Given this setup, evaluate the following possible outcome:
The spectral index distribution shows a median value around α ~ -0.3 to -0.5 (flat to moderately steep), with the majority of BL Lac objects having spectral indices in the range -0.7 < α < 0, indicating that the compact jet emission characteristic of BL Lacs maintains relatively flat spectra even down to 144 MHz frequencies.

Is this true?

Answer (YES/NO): YES